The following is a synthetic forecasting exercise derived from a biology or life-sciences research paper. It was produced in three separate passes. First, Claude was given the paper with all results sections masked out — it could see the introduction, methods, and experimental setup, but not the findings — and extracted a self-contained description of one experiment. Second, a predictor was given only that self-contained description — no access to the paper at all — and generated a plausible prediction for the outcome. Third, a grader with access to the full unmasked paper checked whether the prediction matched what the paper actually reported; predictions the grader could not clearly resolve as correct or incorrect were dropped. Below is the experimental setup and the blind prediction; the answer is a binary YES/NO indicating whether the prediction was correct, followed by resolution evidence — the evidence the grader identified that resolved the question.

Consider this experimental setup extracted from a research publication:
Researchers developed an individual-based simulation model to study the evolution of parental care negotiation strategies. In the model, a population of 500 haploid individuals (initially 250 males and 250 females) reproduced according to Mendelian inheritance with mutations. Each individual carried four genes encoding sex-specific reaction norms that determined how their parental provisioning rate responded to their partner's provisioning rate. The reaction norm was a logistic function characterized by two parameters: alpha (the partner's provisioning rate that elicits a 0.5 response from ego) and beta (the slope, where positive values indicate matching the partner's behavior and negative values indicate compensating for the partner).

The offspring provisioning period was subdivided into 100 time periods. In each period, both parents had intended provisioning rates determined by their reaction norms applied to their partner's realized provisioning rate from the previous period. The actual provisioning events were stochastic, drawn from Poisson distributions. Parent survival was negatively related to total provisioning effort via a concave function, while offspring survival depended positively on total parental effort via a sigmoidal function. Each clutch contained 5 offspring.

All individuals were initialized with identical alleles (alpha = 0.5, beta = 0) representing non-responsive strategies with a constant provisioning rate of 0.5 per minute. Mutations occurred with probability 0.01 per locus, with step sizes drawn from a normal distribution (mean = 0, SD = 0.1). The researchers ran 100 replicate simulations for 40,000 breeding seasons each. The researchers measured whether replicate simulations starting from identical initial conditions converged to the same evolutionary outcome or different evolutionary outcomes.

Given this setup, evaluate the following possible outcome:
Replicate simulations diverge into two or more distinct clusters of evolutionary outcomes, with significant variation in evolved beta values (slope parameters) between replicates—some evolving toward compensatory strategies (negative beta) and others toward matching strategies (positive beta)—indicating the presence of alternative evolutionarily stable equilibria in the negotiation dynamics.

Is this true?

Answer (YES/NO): YES